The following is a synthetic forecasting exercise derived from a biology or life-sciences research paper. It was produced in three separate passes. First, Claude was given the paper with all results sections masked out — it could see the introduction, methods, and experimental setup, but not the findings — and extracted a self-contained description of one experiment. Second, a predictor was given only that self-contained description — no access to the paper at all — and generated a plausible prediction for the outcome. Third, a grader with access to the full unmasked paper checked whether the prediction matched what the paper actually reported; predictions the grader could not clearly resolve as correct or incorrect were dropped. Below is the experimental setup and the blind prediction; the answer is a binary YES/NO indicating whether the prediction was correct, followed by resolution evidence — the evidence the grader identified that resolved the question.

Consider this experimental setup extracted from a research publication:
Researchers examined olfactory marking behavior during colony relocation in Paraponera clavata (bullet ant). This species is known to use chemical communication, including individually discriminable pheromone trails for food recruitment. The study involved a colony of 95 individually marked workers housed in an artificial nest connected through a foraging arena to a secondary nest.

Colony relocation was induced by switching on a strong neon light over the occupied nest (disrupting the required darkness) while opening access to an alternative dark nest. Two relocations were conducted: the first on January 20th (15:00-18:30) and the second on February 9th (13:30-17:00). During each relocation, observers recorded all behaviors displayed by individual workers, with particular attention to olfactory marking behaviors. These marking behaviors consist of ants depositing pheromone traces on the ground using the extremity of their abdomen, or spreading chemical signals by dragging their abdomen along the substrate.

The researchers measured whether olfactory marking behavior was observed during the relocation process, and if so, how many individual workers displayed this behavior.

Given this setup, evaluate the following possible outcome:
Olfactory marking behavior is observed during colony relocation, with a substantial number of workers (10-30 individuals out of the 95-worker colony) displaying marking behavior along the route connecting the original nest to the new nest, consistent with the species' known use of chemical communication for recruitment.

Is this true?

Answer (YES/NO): YES